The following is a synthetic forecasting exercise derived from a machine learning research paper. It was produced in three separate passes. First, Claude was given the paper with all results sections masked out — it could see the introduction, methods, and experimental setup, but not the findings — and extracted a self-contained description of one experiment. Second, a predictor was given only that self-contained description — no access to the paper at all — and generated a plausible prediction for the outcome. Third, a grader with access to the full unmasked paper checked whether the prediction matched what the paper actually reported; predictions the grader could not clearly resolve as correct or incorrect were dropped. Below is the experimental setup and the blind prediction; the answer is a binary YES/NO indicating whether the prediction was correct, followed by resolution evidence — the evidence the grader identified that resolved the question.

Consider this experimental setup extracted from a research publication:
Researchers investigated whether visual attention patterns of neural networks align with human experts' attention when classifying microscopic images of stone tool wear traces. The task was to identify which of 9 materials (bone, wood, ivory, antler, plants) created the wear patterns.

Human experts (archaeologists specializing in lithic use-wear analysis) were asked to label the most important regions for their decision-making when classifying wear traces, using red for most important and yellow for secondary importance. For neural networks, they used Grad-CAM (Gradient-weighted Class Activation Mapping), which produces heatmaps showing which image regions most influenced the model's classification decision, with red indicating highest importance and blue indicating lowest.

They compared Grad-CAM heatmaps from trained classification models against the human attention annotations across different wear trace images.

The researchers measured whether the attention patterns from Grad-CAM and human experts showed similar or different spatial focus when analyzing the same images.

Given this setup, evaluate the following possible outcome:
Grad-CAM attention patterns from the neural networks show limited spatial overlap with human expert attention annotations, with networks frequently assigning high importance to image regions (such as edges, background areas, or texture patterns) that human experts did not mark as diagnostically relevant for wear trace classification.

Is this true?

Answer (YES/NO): NO